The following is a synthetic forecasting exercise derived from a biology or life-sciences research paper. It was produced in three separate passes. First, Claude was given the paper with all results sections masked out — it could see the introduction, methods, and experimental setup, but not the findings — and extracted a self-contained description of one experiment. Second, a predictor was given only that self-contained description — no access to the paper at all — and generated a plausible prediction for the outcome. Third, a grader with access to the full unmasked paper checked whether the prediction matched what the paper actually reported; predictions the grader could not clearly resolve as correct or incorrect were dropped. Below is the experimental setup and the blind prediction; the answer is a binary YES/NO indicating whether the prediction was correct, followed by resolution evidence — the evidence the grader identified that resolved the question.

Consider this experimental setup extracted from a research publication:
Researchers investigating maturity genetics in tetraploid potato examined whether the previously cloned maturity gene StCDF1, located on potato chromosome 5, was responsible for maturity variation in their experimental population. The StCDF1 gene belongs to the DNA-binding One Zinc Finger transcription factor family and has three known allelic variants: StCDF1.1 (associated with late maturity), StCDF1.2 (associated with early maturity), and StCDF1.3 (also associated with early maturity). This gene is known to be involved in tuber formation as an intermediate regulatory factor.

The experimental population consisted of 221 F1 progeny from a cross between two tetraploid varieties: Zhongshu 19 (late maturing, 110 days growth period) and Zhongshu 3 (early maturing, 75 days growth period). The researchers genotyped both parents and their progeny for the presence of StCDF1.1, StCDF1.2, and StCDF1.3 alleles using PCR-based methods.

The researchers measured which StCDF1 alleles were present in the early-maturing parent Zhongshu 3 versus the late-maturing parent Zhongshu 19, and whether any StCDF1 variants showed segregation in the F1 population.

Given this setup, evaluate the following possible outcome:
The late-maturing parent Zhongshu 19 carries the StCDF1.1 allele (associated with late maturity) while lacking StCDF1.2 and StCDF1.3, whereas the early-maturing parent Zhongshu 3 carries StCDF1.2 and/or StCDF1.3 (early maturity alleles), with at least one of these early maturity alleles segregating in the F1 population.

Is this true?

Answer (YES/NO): NO